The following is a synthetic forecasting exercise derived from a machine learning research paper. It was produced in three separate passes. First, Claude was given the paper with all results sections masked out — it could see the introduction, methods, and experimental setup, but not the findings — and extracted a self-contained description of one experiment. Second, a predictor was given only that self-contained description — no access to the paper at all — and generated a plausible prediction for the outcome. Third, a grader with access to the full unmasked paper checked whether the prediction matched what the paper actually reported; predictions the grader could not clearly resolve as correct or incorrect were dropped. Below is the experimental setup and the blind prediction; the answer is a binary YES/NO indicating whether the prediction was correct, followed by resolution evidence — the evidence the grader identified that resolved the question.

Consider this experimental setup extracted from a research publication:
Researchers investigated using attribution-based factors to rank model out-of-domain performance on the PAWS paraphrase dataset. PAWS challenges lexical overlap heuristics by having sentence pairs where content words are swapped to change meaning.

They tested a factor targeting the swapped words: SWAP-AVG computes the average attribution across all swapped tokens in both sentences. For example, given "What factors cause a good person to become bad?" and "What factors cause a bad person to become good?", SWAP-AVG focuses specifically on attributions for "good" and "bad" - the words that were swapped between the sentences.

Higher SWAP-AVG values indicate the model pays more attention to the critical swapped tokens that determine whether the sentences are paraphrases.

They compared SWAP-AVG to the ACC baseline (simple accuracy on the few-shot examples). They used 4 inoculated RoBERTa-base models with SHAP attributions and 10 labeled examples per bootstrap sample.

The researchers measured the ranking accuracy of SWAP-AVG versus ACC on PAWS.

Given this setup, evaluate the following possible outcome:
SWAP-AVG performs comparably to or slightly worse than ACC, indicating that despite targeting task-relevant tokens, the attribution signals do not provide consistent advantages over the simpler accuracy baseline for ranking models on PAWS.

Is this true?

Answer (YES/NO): NO